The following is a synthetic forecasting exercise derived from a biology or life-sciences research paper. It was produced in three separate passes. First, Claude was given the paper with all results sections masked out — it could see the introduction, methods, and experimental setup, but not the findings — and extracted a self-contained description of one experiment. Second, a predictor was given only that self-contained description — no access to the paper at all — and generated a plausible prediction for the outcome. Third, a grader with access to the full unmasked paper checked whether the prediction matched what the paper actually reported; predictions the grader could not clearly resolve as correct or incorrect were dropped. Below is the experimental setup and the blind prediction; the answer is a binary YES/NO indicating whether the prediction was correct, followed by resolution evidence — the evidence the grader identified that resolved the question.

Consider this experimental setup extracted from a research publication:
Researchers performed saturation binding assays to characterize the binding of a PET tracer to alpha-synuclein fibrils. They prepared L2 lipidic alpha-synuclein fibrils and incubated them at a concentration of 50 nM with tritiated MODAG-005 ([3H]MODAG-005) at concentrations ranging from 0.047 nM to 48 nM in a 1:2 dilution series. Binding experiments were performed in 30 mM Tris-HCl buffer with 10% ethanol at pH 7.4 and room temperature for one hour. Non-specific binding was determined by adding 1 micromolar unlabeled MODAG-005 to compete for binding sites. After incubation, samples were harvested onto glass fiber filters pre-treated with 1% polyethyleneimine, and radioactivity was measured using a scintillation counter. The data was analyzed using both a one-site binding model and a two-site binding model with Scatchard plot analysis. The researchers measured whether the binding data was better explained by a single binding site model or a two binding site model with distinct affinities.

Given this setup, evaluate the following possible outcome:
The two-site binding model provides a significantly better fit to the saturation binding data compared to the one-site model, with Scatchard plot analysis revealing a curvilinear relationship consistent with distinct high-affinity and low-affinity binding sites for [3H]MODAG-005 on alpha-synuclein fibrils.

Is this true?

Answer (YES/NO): NO